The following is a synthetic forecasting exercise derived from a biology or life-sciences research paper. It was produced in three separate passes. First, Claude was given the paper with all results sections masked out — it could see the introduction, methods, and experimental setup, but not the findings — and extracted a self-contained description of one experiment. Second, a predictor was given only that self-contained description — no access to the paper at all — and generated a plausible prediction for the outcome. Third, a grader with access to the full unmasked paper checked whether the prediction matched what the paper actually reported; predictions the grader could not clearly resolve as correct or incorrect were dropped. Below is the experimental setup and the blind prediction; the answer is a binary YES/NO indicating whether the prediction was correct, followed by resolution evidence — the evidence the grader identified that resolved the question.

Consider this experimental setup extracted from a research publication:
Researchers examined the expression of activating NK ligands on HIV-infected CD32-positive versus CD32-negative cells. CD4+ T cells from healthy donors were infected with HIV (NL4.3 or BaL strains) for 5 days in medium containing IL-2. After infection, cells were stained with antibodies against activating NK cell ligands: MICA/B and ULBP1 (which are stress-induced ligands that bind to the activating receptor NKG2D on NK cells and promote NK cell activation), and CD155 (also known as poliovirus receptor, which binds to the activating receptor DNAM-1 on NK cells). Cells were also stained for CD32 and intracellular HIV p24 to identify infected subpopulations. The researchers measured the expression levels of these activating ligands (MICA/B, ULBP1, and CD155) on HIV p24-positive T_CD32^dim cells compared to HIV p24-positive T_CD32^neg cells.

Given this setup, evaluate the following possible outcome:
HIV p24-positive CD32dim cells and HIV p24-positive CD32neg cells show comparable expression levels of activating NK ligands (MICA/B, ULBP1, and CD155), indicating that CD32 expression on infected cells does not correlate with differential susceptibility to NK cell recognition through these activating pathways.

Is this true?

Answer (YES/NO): NO